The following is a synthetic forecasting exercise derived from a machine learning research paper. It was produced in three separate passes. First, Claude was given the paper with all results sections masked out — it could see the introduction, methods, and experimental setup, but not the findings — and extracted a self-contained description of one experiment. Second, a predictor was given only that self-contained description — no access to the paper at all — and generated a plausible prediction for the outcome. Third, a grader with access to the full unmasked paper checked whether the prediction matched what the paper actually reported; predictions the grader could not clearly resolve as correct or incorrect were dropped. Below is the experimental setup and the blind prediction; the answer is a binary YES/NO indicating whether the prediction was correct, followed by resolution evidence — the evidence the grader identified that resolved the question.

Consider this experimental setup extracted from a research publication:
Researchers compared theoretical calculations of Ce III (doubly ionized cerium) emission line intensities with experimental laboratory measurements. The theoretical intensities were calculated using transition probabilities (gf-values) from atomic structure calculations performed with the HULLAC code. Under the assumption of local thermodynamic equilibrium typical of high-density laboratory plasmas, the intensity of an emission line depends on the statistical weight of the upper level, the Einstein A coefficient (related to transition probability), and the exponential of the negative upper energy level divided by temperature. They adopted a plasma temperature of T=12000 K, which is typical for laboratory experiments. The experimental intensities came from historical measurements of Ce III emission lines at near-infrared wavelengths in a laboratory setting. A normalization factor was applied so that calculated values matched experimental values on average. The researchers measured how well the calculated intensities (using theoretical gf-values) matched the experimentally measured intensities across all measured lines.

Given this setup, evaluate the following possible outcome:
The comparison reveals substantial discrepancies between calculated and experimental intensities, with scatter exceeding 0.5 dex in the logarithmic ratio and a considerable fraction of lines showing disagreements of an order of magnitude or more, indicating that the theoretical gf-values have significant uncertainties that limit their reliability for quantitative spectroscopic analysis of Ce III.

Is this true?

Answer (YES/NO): NO